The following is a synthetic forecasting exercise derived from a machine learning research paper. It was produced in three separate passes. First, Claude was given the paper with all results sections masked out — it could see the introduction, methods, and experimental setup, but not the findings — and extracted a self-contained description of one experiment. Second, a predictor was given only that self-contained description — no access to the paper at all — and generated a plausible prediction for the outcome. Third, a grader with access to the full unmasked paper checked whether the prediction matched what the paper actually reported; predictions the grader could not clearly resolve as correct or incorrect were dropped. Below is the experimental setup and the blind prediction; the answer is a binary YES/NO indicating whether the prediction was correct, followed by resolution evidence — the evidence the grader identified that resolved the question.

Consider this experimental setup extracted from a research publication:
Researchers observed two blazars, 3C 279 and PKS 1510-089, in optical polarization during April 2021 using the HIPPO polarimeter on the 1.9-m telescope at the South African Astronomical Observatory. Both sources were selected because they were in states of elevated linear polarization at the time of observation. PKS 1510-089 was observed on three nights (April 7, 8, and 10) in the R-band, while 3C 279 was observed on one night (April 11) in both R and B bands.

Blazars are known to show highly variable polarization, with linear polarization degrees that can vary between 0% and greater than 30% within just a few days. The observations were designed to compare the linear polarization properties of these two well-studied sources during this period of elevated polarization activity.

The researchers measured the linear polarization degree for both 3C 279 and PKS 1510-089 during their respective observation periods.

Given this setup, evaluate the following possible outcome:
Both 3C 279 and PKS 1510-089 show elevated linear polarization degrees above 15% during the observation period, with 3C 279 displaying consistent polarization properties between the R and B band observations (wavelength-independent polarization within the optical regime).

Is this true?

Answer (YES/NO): NO